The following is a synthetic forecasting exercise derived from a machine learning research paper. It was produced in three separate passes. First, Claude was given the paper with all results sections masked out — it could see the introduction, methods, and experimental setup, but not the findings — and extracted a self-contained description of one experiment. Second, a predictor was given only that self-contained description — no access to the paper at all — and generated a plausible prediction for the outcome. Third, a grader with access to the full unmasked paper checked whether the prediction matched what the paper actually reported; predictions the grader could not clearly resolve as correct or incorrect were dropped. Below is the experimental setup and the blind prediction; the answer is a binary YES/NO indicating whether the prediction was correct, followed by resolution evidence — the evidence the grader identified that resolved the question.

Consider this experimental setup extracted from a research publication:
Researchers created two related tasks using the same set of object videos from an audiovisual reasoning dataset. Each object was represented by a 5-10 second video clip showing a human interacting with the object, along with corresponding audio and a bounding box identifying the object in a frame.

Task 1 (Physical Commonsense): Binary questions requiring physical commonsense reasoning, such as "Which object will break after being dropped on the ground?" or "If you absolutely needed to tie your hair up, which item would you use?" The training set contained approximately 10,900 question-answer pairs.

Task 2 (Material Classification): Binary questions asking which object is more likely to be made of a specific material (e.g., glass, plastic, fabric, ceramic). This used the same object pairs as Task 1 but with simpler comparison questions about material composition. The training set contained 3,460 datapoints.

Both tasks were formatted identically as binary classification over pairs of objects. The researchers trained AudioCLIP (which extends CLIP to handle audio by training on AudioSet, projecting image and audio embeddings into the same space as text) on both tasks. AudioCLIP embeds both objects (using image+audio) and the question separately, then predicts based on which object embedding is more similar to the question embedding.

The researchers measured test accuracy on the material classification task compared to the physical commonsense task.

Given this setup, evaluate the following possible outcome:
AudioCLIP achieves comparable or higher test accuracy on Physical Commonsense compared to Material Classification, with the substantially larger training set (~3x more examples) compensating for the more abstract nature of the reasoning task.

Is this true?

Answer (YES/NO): NO